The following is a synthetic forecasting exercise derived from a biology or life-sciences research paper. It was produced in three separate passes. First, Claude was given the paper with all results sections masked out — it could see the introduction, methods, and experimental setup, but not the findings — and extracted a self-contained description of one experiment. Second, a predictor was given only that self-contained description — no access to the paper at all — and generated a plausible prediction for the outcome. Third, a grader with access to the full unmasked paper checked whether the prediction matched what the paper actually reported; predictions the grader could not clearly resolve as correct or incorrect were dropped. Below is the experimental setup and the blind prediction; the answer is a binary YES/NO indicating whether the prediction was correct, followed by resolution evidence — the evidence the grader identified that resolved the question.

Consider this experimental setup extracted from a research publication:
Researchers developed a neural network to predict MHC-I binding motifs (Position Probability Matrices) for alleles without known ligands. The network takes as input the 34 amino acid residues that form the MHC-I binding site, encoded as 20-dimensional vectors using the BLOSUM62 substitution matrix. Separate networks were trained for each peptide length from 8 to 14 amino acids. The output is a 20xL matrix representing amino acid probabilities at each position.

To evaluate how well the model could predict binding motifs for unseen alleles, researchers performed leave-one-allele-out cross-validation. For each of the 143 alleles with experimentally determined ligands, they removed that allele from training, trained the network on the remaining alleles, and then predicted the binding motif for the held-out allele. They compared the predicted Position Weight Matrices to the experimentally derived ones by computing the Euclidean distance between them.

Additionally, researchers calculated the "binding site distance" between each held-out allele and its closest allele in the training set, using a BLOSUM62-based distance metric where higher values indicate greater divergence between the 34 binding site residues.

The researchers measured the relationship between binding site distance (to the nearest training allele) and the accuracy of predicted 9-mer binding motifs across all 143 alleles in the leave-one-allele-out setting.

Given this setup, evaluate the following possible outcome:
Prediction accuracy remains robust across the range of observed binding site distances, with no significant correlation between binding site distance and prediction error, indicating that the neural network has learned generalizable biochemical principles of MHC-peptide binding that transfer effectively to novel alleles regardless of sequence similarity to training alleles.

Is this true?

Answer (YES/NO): NO